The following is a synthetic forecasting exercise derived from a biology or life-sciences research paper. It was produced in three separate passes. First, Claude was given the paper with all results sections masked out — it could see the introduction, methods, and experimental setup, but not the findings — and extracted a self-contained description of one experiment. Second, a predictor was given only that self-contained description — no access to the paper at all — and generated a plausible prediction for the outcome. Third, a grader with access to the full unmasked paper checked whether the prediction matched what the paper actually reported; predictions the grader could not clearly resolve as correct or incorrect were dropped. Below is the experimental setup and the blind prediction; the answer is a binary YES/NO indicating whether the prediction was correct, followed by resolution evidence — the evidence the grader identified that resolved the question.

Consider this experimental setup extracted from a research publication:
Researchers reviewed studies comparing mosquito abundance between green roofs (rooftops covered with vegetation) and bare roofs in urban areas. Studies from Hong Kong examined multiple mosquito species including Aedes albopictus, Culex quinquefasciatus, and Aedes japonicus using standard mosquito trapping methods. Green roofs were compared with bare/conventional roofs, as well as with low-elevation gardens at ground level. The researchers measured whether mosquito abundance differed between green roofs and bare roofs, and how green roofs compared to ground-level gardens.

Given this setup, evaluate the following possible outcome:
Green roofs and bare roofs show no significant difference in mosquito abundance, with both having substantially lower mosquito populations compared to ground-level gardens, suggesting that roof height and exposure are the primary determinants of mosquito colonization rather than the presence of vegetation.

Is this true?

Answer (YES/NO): NO